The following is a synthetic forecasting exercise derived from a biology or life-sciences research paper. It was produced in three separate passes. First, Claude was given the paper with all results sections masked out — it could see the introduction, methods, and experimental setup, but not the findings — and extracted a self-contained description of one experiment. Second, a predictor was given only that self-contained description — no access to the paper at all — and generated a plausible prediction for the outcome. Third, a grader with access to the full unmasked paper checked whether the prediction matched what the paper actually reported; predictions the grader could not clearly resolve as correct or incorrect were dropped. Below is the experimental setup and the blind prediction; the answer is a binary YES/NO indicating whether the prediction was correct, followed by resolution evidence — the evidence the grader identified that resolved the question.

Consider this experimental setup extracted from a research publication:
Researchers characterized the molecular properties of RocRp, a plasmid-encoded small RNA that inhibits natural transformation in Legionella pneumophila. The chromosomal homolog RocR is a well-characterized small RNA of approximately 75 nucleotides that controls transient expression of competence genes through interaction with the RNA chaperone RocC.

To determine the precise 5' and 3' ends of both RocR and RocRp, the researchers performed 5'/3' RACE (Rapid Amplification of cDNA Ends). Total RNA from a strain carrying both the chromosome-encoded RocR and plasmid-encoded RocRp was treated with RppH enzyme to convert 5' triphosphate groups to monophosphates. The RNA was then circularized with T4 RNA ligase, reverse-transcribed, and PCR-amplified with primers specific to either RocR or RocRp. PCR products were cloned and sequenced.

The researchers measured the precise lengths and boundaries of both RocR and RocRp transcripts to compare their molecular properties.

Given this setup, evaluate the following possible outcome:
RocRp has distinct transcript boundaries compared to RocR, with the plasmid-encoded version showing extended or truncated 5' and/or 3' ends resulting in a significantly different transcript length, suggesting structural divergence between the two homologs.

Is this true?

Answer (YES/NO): NO